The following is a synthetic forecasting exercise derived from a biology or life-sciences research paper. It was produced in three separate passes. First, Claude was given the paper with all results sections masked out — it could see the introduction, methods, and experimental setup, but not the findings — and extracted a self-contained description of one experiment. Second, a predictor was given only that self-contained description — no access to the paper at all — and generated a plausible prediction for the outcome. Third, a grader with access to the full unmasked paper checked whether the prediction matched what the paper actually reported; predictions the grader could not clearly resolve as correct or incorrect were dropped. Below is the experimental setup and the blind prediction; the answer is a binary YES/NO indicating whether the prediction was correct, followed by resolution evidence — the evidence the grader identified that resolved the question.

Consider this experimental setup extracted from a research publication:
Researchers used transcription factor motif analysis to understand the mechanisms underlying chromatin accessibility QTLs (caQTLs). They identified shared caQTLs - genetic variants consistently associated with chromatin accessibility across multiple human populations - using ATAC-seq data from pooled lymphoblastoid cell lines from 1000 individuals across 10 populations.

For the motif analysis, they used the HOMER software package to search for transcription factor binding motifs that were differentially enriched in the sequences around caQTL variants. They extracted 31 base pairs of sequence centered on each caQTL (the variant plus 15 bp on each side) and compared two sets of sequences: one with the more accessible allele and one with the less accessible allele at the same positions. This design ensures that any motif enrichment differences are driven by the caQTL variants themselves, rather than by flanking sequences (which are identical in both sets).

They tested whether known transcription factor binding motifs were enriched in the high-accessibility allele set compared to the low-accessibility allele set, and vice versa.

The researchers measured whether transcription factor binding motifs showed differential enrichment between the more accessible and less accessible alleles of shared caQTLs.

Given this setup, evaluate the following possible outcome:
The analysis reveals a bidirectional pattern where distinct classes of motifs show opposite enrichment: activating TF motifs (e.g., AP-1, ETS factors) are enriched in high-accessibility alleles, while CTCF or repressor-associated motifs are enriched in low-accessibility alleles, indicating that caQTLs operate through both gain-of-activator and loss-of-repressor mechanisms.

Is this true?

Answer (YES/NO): NO